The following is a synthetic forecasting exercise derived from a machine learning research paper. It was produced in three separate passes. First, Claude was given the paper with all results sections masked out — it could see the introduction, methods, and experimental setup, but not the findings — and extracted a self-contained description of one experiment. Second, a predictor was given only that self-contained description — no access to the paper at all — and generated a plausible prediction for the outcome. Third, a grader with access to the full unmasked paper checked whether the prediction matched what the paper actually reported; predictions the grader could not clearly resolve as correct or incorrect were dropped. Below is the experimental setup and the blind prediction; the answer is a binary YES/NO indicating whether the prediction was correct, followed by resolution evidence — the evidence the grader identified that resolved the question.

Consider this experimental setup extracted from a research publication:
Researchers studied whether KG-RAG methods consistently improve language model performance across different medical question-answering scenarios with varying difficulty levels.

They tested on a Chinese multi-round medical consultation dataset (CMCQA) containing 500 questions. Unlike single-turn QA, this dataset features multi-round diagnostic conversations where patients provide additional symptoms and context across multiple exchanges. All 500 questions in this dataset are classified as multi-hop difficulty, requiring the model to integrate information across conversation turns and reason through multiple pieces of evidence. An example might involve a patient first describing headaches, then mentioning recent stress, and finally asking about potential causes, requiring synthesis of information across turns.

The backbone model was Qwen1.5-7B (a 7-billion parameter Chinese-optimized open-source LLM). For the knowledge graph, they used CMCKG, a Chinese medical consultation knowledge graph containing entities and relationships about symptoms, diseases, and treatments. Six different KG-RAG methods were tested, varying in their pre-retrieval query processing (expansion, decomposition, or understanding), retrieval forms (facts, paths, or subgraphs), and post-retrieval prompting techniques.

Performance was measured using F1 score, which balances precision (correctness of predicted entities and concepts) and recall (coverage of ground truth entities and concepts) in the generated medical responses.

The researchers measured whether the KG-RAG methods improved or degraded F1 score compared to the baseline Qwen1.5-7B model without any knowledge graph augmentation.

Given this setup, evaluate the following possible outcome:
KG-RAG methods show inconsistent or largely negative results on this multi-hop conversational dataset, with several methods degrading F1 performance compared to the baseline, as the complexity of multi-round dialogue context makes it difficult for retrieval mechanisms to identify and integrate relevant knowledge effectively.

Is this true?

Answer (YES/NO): YES